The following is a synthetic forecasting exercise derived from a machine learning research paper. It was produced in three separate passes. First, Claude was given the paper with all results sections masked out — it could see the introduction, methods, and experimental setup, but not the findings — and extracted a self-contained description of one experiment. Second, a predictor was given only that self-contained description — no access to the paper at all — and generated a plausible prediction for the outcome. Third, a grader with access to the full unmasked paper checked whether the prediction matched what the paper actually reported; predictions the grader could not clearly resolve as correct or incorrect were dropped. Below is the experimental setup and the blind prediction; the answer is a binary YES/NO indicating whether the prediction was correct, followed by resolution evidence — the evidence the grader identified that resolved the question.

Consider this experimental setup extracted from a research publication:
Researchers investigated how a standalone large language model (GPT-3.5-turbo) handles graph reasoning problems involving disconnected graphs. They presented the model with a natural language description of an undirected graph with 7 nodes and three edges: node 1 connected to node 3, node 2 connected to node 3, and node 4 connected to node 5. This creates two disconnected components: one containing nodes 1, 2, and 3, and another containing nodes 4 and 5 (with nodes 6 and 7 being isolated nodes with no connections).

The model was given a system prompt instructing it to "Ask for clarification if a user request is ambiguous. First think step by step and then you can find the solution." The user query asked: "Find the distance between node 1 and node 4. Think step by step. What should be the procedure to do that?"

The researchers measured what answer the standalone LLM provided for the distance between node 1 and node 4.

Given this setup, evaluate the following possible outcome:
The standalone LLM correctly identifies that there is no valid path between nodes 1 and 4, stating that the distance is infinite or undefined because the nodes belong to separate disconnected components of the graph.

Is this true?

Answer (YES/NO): NO